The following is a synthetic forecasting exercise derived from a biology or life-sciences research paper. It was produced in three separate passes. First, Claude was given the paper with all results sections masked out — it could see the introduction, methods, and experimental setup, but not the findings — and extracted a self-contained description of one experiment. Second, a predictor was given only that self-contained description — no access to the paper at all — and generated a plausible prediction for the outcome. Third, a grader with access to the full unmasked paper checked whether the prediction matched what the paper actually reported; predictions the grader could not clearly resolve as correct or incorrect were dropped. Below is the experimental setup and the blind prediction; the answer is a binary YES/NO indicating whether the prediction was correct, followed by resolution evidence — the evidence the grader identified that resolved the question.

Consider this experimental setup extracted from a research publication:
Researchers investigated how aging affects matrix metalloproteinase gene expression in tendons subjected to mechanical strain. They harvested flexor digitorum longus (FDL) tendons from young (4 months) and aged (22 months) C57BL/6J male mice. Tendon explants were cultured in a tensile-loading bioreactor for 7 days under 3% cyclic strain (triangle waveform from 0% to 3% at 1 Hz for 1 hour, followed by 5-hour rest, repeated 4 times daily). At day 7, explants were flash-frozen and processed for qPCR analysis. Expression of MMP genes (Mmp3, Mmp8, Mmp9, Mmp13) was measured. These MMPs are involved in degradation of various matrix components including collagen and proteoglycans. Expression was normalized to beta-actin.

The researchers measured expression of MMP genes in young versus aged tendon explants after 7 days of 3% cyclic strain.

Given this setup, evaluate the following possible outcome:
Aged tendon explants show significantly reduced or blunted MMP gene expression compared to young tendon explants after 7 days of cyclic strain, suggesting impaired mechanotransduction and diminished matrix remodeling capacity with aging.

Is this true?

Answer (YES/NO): NO